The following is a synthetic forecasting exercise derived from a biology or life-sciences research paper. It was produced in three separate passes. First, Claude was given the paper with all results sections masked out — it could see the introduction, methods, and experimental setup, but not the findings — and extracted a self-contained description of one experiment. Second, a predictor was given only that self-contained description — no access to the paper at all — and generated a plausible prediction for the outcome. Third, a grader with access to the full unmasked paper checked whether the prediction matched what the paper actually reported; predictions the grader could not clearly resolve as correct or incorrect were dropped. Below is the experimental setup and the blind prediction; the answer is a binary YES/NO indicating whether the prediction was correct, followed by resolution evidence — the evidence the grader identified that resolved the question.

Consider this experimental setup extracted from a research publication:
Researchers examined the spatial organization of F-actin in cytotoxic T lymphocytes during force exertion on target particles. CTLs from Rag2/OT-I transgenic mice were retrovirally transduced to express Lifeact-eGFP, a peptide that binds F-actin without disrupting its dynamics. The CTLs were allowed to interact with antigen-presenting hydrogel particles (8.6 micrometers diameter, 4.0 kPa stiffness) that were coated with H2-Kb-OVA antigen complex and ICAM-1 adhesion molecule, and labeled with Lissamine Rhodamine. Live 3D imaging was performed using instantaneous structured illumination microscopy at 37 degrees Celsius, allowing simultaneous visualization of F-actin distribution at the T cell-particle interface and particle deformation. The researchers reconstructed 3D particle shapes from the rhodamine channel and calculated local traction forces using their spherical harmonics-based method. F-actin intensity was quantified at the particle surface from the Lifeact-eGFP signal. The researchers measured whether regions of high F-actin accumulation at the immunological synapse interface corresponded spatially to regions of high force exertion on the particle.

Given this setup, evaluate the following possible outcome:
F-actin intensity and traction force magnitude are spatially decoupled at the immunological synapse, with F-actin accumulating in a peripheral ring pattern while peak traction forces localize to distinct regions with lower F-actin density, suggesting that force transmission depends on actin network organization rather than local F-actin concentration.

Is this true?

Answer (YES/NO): NO